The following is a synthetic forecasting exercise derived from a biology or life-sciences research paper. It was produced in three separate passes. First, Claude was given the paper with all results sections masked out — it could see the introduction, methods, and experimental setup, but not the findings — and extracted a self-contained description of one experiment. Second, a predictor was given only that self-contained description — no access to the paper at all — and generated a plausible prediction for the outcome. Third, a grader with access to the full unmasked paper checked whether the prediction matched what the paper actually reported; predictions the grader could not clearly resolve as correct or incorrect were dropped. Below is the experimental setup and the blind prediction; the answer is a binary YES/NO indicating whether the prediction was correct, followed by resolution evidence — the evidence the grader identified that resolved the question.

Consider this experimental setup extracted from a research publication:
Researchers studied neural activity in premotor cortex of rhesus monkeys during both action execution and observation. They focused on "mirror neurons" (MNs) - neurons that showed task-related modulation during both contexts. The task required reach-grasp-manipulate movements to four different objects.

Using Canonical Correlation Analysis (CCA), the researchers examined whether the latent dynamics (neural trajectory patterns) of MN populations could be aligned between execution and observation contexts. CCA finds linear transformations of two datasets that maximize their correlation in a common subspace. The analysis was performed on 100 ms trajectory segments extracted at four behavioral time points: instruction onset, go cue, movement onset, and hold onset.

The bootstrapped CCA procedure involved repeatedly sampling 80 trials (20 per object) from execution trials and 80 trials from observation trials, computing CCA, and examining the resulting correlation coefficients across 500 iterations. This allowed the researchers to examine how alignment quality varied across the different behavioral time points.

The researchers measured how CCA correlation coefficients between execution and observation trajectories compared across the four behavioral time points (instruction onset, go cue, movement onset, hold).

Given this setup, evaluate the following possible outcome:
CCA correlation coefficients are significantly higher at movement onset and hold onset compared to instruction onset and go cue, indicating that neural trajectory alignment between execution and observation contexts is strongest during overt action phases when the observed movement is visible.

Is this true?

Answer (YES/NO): YES